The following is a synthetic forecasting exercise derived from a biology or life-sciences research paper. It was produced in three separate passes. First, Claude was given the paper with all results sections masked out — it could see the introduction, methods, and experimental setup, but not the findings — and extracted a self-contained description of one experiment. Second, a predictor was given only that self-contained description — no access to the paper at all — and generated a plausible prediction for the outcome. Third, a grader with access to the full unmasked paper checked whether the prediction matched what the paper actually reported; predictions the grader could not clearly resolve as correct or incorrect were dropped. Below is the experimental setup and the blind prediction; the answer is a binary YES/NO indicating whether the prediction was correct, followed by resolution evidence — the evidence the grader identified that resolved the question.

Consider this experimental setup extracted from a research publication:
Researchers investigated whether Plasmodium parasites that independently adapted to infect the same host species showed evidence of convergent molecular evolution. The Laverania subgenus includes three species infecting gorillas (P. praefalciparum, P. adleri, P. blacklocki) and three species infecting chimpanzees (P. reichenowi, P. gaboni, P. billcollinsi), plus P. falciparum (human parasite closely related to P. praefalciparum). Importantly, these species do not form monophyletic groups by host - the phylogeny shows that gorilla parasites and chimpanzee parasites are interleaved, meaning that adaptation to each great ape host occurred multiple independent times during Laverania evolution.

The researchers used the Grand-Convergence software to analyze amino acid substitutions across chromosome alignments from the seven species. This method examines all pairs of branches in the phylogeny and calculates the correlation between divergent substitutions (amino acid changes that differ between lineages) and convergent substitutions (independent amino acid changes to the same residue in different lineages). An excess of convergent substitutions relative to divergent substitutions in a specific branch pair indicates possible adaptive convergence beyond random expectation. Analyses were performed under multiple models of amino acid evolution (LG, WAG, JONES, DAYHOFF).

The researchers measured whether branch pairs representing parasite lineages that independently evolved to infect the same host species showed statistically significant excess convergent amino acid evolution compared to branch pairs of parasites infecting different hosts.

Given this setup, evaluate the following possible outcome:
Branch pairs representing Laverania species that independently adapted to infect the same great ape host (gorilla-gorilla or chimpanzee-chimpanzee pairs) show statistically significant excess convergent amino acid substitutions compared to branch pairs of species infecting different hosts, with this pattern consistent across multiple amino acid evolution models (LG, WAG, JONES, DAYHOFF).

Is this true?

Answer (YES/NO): NO